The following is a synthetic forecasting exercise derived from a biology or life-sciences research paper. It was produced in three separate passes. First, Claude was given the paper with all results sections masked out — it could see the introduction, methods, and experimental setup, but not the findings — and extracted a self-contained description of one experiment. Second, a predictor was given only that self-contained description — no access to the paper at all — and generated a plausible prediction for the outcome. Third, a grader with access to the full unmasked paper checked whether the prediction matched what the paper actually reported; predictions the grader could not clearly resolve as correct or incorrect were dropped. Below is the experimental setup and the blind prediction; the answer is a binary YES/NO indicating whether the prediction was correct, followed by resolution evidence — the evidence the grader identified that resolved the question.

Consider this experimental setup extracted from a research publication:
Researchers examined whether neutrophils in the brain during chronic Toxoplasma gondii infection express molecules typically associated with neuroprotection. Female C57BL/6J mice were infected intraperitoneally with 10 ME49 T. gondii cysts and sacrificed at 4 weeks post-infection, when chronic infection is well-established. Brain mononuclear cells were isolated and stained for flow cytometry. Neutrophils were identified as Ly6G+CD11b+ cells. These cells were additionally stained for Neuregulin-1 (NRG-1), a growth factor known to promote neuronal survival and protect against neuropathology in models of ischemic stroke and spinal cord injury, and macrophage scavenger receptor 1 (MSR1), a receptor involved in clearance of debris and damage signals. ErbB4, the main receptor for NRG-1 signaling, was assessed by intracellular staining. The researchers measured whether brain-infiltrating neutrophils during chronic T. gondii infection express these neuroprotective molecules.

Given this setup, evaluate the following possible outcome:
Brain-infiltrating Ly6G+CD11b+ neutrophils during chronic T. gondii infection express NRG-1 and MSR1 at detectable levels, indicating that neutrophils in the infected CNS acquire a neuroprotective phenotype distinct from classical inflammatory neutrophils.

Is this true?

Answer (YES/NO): YES